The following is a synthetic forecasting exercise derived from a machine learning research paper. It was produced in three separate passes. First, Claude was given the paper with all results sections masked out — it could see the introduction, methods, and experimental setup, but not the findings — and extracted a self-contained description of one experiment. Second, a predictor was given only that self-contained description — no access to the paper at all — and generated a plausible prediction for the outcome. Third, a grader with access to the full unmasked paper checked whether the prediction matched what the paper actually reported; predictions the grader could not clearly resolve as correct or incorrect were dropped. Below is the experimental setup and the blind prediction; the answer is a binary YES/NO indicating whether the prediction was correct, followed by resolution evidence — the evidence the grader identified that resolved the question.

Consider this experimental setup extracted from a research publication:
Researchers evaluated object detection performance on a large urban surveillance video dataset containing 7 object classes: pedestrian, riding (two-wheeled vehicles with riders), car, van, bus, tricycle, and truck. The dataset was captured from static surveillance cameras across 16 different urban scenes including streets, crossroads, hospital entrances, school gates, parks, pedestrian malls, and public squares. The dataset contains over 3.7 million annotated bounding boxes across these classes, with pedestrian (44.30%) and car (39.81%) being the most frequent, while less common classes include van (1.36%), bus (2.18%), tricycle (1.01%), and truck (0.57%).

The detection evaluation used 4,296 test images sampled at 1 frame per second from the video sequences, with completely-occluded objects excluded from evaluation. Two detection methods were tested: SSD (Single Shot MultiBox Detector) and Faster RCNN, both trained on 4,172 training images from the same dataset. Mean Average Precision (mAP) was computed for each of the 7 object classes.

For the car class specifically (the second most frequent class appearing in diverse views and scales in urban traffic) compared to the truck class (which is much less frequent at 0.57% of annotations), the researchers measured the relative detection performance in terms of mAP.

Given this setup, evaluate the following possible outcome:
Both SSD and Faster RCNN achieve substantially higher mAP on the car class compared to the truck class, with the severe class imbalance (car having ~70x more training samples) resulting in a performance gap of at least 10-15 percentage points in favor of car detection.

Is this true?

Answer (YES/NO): NO